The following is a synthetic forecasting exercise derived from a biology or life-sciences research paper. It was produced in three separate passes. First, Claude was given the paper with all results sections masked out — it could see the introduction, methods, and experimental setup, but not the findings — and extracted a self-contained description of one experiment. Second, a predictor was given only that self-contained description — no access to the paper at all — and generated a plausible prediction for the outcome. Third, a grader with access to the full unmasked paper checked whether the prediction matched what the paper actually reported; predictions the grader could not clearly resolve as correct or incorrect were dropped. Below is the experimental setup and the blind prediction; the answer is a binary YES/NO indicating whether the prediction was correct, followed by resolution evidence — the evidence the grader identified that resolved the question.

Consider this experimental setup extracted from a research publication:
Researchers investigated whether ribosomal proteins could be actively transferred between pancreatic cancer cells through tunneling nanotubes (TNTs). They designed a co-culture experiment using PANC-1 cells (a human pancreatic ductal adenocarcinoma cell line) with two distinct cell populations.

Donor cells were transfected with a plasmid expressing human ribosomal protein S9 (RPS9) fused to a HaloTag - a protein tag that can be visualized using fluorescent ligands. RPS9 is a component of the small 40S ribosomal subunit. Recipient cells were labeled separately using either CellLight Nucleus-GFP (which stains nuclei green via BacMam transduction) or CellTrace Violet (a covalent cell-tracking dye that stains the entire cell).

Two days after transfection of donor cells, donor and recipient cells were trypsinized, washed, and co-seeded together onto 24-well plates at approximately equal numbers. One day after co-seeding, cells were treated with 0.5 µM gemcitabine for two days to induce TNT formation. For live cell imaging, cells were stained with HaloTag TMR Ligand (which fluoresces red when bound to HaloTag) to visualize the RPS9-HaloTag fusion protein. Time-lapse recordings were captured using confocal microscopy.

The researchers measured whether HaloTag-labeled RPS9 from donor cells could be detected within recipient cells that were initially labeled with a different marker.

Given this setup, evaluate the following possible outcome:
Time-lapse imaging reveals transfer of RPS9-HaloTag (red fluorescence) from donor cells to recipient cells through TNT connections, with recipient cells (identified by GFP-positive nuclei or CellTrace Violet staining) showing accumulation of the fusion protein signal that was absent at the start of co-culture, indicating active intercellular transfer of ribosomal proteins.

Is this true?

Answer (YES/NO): YES